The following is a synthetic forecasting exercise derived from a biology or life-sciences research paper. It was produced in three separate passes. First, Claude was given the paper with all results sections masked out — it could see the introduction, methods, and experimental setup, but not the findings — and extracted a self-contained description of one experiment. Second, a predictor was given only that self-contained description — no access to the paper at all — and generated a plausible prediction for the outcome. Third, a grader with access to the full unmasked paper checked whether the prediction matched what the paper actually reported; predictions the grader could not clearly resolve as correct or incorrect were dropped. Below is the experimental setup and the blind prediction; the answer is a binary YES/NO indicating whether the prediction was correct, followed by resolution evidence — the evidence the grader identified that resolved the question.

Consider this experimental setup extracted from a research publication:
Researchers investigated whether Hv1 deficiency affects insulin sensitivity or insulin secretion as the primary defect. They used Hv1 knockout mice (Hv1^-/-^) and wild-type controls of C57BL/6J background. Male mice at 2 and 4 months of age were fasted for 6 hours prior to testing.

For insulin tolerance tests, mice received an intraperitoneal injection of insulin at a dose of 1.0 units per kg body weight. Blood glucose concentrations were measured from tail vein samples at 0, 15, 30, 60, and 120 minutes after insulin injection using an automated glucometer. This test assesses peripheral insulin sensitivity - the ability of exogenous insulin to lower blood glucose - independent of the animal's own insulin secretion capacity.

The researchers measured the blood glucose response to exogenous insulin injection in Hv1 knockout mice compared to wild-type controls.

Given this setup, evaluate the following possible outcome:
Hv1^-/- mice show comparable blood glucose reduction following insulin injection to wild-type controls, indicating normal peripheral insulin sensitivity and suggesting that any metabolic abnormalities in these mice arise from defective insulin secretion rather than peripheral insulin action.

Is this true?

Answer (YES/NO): YES